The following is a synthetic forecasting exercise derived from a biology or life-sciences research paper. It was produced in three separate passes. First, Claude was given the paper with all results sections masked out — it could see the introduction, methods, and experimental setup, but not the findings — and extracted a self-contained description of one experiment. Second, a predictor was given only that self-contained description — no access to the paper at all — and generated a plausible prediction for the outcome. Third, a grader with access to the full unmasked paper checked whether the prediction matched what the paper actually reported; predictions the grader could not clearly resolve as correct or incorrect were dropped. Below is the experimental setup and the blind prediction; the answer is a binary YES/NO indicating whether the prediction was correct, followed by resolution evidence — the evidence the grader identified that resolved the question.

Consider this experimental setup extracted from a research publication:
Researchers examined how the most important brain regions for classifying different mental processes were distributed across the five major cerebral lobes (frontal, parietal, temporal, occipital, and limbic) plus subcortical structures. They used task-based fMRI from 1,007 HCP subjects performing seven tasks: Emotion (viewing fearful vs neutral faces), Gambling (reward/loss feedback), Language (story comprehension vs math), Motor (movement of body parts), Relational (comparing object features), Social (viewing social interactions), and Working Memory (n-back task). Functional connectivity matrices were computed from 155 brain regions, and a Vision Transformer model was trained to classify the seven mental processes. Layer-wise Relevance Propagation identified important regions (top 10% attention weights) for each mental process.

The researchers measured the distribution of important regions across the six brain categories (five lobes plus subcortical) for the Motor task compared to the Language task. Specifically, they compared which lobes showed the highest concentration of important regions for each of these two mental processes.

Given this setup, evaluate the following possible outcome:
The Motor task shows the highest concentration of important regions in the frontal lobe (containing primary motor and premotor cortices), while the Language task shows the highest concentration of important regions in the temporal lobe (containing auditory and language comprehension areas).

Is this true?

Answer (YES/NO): NO